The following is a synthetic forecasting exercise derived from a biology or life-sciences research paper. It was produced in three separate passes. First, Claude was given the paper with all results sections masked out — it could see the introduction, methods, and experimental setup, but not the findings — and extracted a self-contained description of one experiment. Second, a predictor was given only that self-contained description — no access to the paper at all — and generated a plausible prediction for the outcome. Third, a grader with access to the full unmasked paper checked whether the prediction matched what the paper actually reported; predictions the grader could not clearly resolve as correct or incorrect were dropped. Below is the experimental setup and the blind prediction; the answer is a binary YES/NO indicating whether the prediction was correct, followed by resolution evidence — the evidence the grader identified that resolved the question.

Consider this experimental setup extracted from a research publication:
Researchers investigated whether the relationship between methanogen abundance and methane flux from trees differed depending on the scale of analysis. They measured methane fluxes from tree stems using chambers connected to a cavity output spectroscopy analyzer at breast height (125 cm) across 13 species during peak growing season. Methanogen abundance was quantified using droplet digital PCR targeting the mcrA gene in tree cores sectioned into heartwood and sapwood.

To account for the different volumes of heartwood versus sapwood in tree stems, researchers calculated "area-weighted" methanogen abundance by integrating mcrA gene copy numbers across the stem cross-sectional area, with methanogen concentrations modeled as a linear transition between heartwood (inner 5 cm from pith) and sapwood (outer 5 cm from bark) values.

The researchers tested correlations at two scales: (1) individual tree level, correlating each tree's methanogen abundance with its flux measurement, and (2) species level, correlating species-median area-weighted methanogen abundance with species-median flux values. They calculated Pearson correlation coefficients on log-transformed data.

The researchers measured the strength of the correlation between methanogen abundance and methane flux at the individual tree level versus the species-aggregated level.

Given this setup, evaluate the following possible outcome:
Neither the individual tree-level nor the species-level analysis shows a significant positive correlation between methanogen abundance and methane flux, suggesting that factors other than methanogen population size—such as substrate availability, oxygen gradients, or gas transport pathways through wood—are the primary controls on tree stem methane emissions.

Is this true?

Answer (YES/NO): NO